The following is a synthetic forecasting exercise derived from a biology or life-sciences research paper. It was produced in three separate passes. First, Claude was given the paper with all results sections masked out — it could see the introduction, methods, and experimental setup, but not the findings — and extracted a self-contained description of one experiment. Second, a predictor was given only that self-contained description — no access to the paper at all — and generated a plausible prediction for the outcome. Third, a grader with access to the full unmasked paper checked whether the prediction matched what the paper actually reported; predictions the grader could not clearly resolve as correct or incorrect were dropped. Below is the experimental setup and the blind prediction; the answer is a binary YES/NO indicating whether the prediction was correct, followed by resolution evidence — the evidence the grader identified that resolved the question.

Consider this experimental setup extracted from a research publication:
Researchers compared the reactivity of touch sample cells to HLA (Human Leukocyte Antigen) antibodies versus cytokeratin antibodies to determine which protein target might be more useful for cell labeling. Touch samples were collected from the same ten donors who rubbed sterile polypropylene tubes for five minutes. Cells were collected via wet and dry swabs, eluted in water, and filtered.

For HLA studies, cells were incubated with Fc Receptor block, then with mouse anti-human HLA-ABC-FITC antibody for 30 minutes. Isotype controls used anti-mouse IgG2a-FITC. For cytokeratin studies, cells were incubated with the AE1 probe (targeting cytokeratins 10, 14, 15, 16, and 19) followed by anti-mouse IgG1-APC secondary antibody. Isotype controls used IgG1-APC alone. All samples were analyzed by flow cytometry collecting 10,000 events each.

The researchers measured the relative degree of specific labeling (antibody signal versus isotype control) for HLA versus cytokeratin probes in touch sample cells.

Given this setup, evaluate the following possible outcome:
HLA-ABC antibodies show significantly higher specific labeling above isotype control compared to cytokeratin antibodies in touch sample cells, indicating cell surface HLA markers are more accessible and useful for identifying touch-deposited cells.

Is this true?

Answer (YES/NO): NO